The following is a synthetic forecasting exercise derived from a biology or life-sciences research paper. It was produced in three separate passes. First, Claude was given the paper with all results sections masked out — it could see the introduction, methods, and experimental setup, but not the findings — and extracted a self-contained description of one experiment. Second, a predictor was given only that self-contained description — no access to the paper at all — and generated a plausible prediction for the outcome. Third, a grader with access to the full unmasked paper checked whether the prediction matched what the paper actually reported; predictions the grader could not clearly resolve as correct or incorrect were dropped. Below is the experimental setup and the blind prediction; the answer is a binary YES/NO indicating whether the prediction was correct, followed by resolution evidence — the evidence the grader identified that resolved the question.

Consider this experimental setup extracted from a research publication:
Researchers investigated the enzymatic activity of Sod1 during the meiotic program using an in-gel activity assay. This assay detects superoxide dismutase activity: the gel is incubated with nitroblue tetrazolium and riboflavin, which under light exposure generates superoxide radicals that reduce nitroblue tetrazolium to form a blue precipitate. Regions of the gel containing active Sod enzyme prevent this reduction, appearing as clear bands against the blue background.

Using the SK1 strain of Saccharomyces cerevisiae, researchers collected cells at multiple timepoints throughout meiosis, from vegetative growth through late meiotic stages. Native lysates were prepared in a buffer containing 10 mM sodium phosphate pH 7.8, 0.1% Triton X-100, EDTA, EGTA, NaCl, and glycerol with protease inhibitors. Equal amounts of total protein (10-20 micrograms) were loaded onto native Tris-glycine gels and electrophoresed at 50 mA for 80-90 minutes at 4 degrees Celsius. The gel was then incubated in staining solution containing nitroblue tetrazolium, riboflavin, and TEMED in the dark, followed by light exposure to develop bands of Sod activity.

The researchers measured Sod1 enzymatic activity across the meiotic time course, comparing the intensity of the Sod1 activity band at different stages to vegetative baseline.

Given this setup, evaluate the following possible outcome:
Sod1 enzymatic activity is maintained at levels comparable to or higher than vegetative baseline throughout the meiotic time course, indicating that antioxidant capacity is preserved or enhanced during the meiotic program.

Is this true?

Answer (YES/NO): YES